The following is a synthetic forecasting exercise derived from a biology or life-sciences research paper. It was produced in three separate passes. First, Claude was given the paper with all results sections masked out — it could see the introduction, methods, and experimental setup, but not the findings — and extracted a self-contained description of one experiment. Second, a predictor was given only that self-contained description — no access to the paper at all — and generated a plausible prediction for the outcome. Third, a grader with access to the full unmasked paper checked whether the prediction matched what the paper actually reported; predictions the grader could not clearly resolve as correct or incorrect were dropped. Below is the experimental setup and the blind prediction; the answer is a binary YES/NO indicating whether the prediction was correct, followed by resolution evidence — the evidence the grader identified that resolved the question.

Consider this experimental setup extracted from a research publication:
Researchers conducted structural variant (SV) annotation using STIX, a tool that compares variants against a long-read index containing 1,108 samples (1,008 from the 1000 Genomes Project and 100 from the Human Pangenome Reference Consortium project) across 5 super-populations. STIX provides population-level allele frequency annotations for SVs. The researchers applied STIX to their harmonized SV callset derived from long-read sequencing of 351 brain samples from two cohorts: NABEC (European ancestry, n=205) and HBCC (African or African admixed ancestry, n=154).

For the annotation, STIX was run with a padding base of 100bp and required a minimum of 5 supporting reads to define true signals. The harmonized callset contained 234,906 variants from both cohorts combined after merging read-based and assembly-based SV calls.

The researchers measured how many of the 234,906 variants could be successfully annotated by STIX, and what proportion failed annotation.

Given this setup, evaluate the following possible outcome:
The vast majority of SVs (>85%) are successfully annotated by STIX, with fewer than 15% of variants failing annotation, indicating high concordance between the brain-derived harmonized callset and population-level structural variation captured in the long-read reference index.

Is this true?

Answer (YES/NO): YES